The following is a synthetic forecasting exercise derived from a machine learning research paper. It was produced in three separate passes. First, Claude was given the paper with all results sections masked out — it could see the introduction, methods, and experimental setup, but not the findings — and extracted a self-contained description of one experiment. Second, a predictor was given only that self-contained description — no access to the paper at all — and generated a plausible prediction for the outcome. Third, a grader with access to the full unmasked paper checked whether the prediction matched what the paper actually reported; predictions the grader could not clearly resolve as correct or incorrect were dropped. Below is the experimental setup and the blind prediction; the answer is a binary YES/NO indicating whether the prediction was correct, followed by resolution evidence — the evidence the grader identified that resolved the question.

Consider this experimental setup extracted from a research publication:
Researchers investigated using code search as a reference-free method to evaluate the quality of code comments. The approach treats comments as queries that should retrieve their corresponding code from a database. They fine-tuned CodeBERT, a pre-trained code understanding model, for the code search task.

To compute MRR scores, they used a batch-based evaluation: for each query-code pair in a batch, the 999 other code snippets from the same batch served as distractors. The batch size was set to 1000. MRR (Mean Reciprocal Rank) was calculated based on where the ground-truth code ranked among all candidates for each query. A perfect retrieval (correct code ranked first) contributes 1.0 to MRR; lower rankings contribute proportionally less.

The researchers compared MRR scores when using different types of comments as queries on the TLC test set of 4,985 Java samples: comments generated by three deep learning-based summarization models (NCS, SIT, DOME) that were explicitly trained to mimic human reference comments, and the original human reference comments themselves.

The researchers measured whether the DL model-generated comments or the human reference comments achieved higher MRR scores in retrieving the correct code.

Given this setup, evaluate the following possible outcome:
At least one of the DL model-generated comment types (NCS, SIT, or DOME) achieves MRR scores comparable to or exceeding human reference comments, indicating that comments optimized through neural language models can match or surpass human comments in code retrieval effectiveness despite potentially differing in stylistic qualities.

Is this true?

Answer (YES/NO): NO